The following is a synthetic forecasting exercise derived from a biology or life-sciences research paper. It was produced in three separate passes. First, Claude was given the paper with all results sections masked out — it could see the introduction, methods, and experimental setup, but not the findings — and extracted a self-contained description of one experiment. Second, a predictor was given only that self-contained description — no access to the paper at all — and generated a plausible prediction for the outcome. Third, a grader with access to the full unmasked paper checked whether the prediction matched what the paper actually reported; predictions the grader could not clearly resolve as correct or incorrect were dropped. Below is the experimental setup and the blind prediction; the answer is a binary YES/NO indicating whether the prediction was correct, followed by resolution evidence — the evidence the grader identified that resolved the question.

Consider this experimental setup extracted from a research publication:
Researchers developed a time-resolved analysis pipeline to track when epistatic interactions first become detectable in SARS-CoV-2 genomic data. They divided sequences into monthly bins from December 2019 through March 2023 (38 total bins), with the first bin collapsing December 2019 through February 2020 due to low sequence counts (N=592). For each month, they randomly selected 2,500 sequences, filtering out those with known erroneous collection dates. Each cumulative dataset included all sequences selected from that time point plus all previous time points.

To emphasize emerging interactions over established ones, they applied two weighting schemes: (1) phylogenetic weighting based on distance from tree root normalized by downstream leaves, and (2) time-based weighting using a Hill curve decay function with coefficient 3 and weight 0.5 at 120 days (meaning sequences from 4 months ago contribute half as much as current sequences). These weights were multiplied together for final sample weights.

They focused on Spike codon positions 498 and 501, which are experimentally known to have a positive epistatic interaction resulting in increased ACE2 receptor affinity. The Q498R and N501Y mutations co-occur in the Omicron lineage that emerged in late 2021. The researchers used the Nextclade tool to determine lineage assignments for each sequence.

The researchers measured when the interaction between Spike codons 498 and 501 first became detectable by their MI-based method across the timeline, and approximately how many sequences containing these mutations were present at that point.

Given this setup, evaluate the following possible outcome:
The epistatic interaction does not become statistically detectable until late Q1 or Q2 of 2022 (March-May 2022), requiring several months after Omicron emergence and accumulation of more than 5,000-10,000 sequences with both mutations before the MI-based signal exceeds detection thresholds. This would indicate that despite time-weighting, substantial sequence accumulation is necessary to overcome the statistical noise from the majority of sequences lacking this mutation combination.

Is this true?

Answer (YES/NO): NO